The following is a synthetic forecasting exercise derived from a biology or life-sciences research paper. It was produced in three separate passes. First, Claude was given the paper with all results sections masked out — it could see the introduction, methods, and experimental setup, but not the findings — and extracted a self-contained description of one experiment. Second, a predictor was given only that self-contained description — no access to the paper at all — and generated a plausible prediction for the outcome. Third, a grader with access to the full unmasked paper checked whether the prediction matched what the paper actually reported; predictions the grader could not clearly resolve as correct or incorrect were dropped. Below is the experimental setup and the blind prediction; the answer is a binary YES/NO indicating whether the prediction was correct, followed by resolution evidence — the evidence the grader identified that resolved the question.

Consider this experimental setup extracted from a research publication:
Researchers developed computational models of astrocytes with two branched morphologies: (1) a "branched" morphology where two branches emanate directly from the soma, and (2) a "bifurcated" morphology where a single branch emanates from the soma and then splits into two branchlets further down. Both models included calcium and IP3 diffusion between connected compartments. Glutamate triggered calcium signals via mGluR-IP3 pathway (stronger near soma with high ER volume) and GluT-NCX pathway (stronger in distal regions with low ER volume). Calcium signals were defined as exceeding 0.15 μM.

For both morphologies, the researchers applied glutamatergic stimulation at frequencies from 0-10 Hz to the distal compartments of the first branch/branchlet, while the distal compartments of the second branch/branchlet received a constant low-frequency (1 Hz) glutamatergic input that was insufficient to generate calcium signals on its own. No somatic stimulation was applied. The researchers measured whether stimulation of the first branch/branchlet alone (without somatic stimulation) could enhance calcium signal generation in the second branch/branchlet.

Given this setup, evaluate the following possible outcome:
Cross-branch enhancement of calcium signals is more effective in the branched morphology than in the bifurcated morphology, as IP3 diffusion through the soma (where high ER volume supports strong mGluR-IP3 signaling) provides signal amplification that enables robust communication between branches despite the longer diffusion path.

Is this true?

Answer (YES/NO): NO